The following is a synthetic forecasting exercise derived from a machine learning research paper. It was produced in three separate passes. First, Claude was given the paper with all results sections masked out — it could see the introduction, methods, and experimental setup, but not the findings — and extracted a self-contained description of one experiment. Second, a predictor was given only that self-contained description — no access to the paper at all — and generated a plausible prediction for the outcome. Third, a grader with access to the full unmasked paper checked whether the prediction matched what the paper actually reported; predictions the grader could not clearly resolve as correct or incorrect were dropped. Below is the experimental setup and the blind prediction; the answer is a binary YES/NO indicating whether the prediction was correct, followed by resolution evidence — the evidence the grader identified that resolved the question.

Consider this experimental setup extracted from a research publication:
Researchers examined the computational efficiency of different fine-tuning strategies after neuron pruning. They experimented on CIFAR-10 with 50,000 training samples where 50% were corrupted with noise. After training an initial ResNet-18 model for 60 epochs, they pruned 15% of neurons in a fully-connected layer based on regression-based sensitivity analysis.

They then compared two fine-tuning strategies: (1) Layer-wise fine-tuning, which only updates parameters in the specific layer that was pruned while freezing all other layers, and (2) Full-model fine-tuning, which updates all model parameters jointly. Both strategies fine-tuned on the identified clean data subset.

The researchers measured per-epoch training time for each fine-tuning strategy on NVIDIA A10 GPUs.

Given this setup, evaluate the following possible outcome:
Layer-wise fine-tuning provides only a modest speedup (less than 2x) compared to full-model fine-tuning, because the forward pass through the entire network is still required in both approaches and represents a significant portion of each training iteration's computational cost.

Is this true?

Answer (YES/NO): YES